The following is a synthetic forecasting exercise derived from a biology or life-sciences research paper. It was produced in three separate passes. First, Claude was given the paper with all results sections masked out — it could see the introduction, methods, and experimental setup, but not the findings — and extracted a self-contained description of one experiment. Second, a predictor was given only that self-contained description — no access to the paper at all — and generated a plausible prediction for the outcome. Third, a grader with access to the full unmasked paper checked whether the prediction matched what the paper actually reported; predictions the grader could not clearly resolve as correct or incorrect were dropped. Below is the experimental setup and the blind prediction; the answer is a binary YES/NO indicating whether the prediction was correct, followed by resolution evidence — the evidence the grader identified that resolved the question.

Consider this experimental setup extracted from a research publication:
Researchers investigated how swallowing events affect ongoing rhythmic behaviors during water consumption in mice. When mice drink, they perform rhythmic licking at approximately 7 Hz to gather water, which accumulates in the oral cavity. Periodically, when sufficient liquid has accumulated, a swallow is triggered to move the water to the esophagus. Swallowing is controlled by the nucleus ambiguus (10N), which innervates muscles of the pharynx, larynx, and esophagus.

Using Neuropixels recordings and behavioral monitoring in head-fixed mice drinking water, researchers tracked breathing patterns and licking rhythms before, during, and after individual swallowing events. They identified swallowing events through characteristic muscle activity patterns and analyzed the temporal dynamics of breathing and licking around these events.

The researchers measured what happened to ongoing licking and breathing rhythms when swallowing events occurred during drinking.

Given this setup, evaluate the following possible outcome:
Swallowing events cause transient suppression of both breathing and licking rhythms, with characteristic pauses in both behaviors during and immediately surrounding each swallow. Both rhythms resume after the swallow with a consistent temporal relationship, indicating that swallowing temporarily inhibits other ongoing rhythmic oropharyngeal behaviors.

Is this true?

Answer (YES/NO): YES